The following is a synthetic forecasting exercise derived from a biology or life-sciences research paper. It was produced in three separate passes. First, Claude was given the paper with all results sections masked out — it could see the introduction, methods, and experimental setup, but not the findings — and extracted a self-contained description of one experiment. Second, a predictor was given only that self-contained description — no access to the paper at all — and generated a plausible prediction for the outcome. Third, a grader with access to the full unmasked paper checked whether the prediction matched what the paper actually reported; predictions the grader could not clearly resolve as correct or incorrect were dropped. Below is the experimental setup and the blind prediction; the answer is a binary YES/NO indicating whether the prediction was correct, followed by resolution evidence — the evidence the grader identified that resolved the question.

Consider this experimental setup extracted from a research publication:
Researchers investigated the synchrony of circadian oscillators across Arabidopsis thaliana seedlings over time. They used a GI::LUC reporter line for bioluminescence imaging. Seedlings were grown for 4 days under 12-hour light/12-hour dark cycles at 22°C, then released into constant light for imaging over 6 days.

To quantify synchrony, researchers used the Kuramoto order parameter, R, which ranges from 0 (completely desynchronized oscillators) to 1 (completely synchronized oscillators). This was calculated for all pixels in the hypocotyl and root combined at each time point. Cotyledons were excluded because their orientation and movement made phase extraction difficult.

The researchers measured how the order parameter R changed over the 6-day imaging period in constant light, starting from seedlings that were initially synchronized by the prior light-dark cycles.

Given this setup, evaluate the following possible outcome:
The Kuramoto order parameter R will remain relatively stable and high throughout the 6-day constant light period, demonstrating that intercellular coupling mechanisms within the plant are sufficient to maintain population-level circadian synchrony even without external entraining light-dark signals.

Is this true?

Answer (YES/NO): NO